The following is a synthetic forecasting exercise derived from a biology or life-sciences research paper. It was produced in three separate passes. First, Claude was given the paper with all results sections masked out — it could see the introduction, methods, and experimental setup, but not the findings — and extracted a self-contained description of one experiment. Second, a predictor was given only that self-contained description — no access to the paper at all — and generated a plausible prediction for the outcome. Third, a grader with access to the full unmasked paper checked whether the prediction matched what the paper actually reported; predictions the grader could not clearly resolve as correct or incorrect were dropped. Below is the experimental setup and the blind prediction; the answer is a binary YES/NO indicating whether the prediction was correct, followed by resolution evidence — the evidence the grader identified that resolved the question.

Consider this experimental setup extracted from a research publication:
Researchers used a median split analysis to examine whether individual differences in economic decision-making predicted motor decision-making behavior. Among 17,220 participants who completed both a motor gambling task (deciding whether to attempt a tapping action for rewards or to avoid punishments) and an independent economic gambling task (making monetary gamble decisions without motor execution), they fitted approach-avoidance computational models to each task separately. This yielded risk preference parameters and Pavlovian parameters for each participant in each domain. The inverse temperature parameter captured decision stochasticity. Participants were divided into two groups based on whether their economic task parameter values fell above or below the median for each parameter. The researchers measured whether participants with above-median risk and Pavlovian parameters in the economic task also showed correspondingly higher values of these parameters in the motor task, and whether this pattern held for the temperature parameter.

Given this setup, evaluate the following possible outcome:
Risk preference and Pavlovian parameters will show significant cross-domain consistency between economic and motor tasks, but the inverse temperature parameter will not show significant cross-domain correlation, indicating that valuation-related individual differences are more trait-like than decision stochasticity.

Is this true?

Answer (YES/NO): YES